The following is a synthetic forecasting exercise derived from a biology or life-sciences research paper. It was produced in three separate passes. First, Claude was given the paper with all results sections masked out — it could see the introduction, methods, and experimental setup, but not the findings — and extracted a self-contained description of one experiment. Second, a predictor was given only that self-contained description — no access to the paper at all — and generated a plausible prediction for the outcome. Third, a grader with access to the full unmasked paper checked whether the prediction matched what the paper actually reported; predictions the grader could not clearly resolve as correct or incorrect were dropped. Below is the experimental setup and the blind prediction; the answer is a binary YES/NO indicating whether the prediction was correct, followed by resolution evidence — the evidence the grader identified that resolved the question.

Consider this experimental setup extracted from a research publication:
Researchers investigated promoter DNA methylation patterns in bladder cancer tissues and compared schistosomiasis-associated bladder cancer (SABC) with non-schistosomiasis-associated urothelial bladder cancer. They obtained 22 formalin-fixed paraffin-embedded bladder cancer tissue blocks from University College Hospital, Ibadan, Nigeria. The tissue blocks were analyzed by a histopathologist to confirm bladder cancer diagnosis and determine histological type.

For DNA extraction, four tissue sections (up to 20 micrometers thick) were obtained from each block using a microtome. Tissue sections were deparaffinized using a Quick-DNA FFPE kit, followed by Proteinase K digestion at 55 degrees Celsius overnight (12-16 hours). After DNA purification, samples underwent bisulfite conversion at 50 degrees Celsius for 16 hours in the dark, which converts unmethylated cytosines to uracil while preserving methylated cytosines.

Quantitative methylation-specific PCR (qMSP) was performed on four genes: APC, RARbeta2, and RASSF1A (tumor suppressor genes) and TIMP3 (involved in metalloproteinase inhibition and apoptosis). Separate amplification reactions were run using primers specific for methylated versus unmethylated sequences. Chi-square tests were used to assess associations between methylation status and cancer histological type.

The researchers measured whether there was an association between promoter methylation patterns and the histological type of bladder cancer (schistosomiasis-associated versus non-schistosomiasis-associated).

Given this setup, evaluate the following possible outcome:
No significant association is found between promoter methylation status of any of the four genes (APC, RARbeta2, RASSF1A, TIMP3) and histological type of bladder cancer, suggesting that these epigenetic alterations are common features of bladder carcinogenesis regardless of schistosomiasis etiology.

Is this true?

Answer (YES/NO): NO